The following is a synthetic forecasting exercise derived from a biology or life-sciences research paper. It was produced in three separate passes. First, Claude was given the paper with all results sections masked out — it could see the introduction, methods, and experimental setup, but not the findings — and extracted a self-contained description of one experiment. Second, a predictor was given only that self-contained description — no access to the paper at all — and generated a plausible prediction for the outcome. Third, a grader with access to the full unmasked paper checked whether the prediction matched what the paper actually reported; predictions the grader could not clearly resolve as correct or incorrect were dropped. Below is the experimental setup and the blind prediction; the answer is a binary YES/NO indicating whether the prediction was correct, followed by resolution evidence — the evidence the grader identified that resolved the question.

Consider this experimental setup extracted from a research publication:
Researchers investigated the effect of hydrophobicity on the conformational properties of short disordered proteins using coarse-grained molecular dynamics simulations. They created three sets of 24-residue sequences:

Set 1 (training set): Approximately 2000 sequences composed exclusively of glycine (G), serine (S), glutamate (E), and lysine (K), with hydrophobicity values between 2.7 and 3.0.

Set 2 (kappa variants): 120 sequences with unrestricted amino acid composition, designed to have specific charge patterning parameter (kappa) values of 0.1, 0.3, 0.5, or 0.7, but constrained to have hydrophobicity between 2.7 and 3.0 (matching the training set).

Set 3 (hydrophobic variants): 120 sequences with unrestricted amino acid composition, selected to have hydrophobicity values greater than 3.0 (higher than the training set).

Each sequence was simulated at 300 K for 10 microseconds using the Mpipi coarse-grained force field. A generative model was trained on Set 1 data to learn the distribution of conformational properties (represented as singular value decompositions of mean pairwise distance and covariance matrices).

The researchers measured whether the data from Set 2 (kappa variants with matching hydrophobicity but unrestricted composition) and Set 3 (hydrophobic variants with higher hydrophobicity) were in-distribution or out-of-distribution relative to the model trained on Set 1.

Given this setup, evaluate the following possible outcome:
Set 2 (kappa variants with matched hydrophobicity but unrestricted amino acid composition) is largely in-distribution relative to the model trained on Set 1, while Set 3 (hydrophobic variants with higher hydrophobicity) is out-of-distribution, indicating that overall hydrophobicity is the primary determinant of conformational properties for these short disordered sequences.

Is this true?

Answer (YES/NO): NO